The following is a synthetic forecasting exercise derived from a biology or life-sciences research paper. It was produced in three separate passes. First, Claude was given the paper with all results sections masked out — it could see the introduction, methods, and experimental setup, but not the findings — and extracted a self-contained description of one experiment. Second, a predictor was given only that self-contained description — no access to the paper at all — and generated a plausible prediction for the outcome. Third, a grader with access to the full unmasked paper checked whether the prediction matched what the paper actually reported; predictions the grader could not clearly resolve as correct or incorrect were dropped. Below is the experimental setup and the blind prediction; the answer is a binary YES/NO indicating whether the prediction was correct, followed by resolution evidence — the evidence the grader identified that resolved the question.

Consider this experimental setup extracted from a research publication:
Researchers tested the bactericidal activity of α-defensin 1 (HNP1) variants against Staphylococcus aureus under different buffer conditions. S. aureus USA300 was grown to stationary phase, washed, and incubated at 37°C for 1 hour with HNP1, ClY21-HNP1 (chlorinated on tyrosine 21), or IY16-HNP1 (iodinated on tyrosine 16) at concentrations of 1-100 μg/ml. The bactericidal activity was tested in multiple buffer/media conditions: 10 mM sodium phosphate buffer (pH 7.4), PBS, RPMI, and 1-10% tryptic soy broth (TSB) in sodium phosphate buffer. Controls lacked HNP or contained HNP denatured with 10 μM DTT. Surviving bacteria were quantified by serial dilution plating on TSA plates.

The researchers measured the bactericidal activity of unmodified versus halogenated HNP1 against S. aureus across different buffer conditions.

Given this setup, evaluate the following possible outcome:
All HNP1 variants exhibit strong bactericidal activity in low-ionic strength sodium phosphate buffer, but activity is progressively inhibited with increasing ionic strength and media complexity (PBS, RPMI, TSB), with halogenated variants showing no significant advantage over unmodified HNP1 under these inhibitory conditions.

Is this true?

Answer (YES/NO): NO